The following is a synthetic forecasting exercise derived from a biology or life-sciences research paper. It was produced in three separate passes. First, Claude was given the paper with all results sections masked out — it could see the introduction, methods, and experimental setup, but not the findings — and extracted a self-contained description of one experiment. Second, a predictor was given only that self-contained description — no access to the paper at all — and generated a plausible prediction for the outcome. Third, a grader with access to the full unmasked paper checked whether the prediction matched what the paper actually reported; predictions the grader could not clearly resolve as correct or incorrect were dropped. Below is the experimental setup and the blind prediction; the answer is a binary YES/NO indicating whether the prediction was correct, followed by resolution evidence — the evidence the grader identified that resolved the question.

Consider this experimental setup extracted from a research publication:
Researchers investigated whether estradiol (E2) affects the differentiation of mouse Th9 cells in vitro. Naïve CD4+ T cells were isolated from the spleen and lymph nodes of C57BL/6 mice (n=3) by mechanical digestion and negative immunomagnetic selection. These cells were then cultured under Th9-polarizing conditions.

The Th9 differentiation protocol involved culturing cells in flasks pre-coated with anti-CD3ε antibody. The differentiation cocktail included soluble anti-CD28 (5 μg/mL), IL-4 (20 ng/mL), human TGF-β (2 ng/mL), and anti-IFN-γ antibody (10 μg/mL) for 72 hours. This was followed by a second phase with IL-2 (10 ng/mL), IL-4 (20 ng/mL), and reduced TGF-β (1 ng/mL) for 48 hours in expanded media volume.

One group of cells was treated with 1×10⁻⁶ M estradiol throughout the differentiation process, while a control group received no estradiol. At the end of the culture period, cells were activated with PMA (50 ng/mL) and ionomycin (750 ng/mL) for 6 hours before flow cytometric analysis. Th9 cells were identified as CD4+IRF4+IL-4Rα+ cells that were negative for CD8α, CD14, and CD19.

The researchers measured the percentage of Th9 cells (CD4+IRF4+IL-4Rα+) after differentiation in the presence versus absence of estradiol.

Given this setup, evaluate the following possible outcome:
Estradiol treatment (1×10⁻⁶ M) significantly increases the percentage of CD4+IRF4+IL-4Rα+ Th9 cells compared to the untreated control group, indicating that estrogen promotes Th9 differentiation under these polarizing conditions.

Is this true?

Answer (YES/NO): NO